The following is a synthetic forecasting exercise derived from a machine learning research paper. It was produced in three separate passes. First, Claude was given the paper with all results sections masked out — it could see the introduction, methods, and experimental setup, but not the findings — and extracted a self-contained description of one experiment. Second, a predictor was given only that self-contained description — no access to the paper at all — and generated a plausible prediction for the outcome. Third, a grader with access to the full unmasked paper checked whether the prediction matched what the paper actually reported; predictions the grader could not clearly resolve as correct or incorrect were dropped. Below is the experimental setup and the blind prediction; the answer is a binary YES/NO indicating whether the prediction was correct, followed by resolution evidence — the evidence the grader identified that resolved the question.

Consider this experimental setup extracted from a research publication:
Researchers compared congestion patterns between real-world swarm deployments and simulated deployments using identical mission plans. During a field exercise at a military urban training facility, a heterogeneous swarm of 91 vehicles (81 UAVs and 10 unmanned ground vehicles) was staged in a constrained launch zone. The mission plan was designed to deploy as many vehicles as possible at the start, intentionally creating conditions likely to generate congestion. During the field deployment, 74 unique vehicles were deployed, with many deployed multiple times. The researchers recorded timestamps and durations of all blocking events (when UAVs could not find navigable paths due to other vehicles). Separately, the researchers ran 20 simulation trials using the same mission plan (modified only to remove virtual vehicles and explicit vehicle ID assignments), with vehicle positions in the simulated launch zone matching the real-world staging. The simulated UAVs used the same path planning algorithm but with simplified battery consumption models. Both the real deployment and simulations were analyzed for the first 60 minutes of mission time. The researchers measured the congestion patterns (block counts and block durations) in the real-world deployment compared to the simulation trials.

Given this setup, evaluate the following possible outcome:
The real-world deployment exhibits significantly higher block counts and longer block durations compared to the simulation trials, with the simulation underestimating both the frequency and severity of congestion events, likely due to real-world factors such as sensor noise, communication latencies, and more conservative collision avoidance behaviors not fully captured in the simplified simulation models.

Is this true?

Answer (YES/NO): NO